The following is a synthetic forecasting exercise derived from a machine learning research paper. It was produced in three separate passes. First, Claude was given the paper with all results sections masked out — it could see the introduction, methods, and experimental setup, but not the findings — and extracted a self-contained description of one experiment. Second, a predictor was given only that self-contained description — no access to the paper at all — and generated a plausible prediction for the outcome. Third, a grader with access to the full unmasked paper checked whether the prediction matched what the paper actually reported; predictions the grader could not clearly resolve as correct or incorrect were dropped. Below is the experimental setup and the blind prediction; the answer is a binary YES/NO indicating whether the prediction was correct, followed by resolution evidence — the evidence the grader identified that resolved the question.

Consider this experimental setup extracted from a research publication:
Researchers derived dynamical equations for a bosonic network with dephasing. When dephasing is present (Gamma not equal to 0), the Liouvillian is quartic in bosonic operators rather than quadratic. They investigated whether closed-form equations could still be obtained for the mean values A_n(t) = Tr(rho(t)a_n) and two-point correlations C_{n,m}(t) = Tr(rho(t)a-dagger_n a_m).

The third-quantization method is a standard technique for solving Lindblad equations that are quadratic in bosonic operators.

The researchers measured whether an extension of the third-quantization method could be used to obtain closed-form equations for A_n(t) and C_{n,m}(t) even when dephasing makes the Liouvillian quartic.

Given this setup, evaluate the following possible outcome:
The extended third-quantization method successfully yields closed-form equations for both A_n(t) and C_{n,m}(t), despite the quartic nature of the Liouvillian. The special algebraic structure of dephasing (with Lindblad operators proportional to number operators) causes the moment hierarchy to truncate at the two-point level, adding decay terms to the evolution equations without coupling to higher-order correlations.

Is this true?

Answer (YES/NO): YES